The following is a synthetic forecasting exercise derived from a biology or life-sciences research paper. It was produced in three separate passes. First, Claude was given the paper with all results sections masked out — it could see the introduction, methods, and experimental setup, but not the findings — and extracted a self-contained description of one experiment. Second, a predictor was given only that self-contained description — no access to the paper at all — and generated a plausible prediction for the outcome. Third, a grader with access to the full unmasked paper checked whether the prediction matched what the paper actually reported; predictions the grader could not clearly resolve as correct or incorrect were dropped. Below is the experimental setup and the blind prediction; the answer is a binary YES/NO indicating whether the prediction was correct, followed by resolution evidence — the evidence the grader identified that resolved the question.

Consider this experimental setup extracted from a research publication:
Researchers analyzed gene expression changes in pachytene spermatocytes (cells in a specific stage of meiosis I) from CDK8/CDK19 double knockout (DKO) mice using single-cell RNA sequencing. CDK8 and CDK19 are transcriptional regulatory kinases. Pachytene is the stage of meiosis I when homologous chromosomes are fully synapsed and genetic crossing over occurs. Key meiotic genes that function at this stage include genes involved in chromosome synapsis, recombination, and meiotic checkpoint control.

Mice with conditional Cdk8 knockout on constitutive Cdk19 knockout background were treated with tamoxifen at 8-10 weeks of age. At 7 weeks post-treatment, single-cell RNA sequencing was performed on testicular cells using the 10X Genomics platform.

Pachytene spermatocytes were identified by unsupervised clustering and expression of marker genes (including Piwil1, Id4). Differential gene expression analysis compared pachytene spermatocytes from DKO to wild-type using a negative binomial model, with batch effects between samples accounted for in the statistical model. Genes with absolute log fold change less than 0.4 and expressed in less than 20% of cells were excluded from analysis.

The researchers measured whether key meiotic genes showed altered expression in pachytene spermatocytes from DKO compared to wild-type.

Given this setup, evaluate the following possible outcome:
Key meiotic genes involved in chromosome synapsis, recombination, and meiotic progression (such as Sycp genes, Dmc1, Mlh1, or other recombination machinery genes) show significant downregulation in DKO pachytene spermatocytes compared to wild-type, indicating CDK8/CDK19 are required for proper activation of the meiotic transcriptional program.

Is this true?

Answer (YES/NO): NO